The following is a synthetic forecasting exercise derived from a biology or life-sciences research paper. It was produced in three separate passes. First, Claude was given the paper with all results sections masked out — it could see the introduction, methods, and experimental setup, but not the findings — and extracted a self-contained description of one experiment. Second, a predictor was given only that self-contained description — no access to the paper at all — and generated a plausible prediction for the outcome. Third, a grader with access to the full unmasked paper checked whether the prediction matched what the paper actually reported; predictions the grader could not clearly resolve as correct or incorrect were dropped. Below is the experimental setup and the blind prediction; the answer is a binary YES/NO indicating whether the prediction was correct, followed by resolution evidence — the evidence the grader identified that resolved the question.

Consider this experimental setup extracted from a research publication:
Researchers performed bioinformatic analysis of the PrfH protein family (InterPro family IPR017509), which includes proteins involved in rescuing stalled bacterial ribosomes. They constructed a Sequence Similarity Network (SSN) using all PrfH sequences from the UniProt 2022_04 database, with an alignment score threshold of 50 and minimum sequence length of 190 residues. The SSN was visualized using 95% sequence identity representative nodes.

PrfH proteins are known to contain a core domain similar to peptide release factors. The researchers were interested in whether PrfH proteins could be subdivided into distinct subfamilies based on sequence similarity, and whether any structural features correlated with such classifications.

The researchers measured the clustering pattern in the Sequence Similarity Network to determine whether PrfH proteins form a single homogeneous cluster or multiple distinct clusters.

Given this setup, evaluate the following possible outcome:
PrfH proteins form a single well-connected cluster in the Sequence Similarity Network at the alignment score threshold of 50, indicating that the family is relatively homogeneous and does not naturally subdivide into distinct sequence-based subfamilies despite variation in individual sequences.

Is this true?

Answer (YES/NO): NO